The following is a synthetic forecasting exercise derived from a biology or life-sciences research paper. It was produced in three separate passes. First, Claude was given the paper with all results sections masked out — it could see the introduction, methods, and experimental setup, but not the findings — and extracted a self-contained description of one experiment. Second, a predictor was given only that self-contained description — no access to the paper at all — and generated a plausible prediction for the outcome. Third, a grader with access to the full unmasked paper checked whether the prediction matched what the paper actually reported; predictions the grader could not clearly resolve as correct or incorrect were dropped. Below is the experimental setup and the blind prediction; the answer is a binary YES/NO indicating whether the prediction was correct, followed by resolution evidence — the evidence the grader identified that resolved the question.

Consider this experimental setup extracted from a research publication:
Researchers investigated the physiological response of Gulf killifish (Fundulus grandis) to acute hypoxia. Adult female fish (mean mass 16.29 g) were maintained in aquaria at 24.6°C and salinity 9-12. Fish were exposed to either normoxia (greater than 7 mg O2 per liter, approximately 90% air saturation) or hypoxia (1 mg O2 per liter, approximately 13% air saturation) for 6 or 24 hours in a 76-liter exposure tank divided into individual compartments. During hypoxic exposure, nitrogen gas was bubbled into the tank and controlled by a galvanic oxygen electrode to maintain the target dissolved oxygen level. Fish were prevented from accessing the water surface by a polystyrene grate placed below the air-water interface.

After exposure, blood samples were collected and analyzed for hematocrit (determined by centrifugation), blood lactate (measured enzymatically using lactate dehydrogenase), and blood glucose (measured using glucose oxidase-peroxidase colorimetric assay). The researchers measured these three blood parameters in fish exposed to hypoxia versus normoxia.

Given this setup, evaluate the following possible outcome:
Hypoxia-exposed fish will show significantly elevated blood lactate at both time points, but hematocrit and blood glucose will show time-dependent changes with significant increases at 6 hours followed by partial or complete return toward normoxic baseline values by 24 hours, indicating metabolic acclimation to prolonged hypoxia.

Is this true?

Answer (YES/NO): NO